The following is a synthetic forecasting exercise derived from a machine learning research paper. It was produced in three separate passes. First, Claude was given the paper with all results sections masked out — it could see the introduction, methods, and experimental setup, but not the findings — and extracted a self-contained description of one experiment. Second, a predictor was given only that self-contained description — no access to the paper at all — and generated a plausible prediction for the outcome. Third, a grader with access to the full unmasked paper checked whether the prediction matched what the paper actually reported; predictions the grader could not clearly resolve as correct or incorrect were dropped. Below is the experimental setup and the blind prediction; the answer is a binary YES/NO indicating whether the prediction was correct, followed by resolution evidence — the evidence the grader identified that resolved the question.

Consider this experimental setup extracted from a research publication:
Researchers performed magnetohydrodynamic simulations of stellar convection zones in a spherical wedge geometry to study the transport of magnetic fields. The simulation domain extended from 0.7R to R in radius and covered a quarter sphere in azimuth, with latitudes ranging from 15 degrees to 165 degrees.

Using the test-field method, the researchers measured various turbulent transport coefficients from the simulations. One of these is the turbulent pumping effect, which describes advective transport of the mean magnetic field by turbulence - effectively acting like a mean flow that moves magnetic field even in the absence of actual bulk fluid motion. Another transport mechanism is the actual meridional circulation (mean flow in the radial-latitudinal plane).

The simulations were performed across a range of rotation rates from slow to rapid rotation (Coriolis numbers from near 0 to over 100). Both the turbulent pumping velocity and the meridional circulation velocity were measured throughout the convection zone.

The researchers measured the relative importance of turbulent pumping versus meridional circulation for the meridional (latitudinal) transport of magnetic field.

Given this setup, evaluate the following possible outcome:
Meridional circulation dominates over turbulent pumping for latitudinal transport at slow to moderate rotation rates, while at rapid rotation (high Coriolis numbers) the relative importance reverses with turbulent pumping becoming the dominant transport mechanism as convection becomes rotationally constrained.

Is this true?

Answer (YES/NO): NO